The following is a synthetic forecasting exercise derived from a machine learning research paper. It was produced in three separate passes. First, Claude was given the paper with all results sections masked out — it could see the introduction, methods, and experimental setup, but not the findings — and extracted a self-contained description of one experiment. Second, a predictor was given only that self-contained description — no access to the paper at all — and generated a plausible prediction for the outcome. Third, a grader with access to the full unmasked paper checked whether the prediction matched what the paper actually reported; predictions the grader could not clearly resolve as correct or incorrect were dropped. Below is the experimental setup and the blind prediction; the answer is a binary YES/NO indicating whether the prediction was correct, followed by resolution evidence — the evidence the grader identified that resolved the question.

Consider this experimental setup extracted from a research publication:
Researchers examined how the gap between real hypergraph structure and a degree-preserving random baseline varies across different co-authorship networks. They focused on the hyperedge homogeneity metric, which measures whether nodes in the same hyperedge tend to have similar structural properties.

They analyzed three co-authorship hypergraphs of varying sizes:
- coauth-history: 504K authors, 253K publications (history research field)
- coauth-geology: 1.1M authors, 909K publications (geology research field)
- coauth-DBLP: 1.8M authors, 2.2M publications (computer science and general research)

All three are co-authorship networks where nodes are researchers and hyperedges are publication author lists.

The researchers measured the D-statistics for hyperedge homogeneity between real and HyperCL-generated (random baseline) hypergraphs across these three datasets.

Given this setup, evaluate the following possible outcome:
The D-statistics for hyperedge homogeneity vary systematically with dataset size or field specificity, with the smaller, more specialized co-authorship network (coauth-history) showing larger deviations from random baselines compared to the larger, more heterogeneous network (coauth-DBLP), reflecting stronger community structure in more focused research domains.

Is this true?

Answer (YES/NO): NO